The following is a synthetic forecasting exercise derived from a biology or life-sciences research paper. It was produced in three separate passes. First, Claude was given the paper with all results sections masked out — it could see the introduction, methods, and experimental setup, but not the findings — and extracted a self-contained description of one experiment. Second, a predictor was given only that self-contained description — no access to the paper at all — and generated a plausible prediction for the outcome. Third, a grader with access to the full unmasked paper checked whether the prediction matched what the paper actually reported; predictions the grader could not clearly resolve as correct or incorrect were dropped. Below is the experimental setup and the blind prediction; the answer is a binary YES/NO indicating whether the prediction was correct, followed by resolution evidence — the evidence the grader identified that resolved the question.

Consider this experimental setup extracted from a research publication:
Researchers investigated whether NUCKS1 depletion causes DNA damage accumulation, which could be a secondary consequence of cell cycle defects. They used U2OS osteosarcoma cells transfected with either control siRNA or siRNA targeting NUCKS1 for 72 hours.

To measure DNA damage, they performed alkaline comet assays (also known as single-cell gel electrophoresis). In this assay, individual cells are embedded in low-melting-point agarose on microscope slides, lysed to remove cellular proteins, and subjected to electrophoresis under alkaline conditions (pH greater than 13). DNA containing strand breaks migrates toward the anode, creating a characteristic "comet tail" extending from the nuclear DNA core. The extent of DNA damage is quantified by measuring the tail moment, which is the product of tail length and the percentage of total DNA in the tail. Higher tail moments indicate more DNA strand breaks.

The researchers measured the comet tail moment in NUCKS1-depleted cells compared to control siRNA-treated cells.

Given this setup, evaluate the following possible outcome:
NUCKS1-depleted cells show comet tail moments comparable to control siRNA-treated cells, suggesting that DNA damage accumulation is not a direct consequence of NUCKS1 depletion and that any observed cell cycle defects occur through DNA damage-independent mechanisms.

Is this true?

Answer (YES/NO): YES